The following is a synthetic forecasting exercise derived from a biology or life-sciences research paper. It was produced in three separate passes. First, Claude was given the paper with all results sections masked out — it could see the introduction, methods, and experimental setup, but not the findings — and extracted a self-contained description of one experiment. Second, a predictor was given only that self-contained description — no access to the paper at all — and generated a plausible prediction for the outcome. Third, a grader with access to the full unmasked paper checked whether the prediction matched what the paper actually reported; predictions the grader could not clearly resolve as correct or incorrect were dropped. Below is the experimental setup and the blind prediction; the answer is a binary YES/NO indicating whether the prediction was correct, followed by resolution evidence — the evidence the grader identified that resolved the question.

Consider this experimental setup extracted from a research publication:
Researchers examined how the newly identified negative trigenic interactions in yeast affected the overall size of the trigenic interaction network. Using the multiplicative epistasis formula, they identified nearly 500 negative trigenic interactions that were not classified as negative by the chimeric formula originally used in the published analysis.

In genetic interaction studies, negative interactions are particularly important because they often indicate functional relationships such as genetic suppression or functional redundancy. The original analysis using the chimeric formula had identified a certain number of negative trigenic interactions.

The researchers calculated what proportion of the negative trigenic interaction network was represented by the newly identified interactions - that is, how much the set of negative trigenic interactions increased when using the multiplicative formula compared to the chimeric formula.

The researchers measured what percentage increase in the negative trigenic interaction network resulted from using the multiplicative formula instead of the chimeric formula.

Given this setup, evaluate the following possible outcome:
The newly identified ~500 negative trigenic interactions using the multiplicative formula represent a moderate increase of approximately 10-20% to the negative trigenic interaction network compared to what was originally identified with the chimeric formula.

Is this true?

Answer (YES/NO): NO